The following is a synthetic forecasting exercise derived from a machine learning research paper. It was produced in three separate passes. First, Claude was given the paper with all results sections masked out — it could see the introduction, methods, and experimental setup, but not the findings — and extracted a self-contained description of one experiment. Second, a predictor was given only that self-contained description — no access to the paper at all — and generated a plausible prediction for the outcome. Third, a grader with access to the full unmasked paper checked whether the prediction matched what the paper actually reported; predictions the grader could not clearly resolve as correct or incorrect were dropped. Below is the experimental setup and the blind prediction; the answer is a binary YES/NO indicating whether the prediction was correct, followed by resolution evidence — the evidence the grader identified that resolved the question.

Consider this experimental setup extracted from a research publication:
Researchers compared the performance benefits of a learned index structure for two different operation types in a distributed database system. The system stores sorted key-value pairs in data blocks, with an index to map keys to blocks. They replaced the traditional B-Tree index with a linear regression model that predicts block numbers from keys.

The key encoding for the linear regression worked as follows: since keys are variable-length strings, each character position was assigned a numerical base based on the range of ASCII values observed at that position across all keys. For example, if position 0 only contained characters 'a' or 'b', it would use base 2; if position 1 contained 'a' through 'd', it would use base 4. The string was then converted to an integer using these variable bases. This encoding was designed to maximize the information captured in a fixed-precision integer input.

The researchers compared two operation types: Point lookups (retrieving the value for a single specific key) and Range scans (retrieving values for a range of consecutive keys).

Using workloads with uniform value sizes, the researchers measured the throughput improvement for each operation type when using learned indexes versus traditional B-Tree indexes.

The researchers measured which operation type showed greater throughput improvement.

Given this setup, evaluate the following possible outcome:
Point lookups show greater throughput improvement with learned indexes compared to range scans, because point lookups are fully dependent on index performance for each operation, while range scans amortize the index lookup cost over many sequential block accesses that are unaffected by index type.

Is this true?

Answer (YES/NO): YES